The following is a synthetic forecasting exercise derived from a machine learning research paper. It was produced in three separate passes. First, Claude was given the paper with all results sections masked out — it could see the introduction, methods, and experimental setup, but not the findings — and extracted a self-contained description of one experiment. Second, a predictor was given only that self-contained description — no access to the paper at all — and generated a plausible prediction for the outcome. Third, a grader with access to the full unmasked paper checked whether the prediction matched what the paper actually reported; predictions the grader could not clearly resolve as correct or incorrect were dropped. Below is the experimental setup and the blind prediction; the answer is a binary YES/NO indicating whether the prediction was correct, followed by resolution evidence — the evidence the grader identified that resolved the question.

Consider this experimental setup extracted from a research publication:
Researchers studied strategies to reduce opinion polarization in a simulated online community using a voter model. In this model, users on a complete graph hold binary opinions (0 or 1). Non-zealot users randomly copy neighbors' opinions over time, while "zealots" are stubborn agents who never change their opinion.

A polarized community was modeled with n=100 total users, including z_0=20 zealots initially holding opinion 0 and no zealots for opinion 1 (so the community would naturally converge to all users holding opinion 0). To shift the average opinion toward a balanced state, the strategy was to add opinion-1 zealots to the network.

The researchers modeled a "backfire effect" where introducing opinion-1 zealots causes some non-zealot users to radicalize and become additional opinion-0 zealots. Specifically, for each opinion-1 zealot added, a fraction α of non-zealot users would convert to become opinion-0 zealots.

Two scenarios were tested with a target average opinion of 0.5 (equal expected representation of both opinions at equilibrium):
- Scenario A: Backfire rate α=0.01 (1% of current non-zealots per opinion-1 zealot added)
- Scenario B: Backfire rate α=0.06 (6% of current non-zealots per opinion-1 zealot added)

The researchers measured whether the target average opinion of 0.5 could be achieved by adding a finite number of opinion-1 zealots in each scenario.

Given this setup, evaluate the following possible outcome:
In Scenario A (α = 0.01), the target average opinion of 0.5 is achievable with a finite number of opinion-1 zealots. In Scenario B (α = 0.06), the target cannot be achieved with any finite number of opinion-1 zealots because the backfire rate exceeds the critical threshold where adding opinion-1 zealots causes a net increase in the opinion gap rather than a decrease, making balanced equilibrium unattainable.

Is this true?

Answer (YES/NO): YES